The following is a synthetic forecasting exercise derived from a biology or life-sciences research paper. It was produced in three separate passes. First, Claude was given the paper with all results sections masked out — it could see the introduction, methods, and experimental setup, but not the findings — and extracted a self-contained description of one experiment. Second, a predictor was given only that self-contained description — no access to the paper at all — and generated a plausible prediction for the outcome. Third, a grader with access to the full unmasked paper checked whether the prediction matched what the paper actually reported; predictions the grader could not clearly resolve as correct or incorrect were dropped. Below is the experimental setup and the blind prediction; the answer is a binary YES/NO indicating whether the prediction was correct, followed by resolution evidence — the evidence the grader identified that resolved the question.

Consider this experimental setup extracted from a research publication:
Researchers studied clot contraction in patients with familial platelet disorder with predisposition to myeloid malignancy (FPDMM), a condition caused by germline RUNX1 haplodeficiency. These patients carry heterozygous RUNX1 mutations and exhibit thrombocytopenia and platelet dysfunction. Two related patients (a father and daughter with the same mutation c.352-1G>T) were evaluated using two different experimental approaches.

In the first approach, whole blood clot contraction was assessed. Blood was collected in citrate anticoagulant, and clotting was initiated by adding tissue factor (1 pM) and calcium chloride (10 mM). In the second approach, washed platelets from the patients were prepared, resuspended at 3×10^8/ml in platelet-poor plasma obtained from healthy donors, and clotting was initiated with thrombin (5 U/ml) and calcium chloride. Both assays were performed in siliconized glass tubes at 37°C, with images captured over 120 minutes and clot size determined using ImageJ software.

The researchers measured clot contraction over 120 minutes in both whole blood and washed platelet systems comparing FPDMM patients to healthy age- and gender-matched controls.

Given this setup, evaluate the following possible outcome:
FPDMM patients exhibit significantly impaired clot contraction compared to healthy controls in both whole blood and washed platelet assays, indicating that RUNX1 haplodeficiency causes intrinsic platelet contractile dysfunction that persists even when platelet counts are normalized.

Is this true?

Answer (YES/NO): NO